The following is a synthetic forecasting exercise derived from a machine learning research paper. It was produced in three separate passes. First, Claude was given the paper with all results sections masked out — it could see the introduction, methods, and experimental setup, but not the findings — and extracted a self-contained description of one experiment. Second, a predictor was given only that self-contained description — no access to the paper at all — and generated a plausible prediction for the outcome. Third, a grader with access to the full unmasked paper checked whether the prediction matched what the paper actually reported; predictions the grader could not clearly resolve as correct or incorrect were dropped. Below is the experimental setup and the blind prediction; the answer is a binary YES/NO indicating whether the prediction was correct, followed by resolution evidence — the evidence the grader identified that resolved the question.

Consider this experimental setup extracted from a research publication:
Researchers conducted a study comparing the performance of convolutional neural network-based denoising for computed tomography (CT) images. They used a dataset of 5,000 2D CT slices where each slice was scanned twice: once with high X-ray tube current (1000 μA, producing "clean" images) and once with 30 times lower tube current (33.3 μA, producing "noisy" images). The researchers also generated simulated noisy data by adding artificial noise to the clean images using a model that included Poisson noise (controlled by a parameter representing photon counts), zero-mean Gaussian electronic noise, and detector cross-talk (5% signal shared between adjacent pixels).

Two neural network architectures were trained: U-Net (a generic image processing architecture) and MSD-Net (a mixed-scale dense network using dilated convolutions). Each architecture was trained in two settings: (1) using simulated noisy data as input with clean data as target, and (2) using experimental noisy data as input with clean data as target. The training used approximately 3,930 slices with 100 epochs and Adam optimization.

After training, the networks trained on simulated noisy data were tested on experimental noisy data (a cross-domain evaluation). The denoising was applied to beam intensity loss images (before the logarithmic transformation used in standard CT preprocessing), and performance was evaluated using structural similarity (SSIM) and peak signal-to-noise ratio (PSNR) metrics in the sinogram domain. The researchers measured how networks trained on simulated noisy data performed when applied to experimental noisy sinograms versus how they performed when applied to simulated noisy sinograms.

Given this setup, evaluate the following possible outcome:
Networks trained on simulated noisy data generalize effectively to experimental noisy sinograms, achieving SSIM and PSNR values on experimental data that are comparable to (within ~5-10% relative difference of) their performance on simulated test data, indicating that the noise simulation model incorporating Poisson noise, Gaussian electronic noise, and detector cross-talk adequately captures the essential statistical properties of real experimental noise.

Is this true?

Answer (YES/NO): NO